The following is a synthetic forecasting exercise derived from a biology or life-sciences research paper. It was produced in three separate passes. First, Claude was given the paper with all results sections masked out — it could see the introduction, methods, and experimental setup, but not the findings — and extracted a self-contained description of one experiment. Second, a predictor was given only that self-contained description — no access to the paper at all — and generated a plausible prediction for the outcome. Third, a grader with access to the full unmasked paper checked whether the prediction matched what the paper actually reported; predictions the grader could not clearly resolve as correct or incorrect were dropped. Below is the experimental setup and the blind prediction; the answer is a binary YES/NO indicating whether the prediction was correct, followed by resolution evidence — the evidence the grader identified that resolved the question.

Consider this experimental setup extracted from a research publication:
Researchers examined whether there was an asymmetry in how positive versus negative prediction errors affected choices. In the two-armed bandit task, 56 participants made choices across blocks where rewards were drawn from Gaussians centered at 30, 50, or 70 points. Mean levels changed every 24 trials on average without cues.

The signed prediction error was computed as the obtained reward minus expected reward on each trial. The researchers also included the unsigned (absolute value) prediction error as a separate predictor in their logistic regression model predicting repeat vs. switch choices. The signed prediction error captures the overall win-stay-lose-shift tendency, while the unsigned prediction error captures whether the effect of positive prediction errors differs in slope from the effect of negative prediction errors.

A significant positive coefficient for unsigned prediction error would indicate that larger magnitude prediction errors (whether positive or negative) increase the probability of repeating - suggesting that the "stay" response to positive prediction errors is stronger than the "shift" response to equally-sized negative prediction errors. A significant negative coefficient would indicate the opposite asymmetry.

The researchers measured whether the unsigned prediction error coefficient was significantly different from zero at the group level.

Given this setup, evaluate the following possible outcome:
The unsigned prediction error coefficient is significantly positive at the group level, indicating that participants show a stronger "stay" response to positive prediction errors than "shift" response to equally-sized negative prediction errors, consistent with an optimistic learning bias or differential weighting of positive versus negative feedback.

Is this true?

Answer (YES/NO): YES